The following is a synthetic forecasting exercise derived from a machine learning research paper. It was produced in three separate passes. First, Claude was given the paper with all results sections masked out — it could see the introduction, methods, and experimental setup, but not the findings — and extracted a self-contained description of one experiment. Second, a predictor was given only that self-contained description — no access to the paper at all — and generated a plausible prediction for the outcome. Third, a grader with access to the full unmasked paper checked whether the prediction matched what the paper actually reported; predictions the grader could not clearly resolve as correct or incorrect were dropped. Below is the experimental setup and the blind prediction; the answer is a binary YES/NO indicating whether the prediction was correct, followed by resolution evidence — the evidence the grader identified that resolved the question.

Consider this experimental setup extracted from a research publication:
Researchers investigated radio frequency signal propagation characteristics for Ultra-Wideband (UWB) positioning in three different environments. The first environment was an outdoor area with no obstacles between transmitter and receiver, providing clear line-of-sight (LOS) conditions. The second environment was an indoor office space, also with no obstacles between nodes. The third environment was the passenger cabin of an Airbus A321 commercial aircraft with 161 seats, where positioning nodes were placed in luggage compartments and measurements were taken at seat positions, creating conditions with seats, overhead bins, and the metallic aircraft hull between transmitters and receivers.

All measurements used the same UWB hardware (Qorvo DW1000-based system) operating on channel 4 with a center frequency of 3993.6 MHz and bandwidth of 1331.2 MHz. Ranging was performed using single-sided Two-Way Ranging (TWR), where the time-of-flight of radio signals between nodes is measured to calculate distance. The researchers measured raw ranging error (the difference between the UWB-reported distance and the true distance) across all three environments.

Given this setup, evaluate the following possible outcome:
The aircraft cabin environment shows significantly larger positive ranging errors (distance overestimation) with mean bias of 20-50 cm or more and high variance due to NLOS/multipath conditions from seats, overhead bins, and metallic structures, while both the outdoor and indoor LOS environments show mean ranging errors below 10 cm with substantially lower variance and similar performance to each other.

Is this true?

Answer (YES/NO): NO